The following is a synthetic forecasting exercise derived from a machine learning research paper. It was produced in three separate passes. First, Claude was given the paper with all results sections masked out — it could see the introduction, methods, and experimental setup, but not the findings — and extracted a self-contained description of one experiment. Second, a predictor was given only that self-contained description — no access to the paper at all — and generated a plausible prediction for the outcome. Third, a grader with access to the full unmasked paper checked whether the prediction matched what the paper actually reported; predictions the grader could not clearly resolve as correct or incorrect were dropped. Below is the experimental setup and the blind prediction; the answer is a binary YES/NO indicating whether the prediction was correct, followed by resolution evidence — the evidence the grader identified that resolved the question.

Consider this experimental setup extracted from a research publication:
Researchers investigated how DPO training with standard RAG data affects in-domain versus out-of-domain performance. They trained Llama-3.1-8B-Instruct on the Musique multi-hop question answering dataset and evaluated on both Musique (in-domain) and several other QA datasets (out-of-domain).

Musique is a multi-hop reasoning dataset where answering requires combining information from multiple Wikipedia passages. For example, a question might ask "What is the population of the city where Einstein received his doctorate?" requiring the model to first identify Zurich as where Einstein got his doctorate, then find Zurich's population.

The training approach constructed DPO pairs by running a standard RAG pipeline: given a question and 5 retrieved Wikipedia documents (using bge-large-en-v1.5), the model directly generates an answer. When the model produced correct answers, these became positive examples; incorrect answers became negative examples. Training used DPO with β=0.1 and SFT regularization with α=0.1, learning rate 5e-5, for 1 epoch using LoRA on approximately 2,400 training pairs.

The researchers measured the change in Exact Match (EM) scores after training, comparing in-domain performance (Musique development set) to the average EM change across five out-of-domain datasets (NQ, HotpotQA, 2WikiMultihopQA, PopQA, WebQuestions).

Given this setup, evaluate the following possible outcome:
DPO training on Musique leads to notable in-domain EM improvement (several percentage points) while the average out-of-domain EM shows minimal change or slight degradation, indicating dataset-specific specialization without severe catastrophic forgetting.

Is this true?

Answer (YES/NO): NO